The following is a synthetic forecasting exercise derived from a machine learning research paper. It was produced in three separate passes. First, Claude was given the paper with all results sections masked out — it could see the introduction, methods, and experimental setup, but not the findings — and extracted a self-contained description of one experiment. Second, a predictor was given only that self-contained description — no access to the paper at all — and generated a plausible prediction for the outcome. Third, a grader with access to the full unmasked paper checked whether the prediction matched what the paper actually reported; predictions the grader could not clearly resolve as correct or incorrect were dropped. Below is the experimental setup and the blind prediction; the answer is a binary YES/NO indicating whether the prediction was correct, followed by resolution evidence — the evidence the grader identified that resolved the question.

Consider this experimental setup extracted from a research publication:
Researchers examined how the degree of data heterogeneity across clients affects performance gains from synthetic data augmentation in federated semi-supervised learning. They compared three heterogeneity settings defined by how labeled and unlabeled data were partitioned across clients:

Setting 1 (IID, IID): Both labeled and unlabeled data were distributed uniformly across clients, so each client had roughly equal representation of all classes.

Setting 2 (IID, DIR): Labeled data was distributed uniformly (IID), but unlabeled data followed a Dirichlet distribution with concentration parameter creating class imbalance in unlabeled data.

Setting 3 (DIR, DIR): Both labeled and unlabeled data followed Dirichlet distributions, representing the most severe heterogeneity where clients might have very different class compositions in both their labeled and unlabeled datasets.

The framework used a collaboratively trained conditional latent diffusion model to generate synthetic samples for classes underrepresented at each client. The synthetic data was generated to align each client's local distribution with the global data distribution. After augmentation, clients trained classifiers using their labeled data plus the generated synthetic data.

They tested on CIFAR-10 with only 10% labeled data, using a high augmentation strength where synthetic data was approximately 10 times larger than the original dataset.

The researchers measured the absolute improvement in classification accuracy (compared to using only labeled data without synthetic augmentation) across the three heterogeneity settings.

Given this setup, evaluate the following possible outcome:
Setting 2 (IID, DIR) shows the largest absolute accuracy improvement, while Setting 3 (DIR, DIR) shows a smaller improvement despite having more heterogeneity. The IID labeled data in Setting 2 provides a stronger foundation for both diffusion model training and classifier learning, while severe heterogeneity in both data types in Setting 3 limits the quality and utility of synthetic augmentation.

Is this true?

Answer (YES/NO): NO